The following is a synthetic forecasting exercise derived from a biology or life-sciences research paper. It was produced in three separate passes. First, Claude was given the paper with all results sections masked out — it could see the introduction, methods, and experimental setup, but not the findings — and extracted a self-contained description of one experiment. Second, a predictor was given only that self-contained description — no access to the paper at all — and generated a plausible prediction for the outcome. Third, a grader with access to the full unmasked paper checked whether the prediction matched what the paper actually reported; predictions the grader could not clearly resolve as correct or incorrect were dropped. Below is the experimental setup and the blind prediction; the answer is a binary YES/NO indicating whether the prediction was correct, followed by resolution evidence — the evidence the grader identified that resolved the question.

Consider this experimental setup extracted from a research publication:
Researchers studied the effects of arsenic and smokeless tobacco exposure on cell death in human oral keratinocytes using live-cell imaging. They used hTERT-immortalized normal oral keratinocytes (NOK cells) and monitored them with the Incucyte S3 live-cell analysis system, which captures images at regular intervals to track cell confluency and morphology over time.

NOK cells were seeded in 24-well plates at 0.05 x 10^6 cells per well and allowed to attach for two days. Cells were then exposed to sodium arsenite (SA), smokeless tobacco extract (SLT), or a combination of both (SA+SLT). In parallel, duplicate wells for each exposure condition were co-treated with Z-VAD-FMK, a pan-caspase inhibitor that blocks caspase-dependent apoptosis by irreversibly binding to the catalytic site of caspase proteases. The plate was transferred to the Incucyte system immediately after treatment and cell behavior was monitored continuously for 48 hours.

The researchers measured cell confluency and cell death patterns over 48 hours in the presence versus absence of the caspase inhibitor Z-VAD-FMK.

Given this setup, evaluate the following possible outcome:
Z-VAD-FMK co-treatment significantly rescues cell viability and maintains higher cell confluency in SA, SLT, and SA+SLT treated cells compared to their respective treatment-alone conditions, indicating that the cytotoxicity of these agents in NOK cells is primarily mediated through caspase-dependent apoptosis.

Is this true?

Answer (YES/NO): NO